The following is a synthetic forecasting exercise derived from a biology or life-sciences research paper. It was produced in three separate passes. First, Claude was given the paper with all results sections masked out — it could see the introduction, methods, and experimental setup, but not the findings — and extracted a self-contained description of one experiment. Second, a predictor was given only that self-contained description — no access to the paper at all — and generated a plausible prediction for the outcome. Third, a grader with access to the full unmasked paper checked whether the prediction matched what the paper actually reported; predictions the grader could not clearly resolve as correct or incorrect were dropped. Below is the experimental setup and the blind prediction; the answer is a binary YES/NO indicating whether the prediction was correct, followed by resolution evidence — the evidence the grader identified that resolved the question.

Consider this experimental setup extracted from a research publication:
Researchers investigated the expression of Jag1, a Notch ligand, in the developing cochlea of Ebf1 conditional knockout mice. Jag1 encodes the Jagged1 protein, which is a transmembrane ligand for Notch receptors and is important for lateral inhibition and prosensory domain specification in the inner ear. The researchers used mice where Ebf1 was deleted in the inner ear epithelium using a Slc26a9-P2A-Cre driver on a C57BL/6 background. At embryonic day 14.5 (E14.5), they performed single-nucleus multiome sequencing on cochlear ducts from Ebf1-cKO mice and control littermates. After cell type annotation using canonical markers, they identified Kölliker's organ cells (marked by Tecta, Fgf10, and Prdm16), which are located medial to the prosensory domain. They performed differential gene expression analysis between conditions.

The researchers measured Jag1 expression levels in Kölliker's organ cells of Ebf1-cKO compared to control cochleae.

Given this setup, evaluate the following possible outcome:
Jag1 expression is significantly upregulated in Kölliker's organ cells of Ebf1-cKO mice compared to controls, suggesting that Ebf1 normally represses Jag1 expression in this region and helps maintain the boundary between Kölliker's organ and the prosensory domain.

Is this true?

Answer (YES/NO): YES